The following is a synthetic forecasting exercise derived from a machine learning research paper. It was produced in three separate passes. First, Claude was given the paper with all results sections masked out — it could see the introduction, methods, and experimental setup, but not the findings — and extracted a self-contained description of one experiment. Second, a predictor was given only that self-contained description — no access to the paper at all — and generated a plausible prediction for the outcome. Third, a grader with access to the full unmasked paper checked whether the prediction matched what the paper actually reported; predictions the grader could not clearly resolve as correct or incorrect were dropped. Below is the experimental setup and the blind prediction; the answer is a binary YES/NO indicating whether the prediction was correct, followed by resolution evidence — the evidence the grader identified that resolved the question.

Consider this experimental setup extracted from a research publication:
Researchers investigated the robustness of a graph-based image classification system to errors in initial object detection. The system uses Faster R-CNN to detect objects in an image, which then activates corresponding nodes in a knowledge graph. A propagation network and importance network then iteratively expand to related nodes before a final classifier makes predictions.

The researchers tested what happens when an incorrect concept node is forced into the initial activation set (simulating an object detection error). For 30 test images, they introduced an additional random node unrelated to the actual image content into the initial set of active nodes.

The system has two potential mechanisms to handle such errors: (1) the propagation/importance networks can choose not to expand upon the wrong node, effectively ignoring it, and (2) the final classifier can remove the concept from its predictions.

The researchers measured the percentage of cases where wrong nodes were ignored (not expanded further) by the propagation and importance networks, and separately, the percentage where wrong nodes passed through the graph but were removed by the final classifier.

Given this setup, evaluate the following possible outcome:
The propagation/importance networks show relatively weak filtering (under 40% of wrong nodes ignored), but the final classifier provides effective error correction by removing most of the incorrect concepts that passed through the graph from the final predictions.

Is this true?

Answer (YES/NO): NO